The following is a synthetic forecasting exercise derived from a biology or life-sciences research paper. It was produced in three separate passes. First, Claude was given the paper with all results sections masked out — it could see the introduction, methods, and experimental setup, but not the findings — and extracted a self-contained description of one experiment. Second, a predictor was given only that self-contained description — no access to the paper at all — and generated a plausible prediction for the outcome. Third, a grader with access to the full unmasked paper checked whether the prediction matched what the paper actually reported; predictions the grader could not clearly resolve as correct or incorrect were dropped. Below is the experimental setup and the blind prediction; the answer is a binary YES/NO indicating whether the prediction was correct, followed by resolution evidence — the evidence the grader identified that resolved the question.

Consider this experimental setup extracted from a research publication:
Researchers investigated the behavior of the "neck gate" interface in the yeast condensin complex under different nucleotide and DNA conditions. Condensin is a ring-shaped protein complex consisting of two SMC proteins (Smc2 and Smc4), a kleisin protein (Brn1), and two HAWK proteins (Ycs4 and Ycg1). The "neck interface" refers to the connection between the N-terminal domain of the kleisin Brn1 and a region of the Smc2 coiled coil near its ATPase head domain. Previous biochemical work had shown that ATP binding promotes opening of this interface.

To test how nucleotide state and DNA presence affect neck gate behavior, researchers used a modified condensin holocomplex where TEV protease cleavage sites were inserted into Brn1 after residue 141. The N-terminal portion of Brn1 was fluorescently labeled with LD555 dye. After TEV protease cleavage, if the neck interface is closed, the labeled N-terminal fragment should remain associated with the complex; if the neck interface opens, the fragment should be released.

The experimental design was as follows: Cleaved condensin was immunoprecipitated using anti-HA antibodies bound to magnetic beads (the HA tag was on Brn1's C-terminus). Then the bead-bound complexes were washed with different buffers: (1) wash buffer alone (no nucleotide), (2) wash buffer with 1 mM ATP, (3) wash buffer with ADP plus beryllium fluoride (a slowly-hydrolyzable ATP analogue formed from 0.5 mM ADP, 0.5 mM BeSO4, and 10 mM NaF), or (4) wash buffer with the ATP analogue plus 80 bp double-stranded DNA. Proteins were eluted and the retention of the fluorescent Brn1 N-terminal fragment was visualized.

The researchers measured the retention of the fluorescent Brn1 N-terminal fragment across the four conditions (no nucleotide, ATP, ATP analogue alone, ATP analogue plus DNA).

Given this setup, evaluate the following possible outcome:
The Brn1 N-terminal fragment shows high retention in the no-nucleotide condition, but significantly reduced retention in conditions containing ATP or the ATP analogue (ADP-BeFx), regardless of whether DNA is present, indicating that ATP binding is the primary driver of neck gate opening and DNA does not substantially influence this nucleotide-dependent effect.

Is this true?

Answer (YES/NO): NO